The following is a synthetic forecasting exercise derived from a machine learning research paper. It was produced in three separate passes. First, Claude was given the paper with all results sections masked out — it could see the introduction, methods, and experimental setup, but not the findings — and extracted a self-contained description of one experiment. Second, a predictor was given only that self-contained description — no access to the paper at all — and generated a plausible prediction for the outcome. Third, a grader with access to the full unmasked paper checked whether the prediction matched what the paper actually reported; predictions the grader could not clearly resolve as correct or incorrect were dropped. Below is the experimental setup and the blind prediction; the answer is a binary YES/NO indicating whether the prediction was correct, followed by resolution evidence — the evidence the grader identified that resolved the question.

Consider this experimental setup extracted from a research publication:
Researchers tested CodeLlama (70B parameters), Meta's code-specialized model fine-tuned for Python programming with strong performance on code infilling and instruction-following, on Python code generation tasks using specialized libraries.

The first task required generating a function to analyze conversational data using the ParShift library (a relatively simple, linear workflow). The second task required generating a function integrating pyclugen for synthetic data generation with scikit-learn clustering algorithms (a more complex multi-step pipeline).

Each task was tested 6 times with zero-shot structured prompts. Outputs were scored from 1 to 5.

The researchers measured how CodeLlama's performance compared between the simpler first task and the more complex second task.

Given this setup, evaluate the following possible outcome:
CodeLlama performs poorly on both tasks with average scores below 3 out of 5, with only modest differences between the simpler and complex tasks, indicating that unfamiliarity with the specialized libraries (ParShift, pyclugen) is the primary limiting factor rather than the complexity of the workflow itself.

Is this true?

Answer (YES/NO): YES